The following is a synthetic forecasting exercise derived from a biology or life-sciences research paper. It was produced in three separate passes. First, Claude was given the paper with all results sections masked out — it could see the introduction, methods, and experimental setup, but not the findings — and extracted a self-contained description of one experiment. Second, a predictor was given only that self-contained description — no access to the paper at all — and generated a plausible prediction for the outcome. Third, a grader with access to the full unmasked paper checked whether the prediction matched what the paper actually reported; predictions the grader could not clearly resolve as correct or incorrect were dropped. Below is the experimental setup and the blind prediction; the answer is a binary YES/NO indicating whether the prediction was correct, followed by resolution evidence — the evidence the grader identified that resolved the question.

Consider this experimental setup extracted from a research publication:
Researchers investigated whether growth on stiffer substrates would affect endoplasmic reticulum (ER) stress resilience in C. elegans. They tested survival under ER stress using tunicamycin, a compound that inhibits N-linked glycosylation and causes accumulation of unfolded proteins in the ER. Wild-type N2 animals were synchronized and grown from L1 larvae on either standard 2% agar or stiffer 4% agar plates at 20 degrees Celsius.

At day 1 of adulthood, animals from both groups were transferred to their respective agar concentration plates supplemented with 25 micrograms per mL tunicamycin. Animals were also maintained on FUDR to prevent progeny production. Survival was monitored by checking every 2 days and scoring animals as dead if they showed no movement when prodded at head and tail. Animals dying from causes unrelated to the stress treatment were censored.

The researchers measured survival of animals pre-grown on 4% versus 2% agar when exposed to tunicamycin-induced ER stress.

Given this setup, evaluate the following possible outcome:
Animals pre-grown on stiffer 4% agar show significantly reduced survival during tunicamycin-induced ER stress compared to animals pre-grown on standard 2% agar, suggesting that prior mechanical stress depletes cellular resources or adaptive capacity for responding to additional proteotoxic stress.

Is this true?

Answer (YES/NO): NO